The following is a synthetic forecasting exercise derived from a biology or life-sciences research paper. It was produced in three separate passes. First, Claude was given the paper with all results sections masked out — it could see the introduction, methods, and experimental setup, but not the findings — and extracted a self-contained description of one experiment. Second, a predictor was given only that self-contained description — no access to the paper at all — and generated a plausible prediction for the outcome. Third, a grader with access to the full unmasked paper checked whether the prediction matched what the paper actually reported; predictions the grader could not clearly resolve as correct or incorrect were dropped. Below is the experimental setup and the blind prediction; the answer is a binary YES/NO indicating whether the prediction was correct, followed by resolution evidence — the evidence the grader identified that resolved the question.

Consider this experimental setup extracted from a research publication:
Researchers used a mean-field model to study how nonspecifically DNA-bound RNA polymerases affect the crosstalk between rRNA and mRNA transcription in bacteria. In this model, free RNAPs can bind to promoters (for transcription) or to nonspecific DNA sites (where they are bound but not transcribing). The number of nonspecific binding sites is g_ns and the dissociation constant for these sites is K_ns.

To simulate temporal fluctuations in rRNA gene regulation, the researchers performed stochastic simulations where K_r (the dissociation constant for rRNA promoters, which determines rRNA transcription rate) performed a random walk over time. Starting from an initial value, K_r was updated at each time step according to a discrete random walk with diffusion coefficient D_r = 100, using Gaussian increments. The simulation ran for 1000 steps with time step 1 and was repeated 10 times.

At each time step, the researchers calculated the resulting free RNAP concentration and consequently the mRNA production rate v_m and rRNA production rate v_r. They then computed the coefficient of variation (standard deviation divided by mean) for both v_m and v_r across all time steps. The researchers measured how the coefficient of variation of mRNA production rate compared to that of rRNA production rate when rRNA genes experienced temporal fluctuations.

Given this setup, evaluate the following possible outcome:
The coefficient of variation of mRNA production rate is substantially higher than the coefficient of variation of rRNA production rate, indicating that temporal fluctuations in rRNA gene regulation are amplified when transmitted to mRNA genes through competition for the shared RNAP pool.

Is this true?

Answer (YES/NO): NO